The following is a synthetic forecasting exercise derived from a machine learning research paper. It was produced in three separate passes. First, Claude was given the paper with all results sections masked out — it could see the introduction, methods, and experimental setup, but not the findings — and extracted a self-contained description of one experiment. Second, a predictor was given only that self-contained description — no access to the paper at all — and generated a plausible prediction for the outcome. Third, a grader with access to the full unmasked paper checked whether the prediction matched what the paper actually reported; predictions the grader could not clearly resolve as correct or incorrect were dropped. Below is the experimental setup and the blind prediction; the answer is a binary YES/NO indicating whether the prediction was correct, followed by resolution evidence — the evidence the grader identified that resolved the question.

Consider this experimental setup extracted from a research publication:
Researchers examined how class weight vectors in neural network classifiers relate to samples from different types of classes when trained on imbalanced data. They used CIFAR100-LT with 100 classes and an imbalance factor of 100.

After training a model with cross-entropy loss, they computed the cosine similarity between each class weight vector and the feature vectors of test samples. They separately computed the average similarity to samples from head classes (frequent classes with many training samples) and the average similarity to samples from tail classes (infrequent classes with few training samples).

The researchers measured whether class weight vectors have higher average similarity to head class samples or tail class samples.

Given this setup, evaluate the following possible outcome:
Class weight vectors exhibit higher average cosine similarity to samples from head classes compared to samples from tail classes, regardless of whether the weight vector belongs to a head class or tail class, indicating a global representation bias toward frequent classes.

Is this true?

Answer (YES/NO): NO